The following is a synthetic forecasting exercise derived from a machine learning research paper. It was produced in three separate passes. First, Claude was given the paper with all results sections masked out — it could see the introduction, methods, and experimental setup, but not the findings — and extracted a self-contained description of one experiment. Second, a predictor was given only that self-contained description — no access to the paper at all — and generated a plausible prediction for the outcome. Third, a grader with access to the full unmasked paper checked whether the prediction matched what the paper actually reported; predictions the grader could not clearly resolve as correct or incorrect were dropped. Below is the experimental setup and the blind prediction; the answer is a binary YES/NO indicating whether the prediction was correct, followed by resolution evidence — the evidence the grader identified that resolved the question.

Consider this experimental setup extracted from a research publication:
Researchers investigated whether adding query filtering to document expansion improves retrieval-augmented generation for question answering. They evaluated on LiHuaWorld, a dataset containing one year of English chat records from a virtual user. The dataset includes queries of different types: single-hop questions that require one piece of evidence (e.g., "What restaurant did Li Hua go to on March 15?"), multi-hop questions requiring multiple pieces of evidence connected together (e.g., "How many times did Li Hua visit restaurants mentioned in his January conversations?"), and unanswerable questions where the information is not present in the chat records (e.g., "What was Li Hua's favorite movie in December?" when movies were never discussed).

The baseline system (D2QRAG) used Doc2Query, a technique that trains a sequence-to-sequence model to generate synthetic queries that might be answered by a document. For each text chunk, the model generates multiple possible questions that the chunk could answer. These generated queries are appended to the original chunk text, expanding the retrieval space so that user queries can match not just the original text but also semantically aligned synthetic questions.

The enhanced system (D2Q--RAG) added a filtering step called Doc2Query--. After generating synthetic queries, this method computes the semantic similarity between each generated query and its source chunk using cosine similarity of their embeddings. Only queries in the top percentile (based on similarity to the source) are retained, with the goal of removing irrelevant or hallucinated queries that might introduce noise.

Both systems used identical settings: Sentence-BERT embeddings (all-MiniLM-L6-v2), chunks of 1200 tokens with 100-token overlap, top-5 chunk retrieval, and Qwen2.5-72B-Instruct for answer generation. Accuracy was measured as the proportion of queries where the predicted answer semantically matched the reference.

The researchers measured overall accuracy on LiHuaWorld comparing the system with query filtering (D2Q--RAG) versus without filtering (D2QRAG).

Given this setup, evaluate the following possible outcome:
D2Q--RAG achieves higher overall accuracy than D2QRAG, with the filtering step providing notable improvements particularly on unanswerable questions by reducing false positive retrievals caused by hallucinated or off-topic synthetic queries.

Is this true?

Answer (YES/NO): NO